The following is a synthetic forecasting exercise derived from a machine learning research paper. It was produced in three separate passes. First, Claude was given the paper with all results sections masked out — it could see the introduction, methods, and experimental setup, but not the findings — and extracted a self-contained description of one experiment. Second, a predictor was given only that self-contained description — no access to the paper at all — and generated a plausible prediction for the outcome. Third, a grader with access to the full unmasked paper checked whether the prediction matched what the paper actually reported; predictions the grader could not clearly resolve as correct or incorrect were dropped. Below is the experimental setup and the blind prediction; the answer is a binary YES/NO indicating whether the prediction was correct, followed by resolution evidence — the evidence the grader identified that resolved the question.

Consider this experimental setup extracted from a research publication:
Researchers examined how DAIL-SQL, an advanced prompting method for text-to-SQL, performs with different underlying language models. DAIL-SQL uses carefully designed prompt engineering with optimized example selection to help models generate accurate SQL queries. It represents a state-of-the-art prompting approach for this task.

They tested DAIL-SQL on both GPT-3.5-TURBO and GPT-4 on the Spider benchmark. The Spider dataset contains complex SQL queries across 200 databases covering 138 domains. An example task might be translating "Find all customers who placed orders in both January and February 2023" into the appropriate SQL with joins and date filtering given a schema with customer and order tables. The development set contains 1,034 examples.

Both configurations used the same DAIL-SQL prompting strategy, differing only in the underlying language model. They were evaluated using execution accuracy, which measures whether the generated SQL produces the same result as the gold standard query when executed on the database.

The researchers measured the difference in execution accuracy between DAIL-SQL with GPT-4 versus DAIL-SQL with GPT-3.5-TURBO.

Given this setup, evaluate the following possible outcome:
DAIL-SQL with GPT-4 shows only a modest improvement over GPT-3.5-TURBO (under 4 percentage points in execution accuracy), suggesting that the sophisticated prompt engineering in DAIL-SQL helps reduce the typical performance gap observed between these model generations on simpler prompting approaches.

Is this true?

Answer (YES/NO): YES